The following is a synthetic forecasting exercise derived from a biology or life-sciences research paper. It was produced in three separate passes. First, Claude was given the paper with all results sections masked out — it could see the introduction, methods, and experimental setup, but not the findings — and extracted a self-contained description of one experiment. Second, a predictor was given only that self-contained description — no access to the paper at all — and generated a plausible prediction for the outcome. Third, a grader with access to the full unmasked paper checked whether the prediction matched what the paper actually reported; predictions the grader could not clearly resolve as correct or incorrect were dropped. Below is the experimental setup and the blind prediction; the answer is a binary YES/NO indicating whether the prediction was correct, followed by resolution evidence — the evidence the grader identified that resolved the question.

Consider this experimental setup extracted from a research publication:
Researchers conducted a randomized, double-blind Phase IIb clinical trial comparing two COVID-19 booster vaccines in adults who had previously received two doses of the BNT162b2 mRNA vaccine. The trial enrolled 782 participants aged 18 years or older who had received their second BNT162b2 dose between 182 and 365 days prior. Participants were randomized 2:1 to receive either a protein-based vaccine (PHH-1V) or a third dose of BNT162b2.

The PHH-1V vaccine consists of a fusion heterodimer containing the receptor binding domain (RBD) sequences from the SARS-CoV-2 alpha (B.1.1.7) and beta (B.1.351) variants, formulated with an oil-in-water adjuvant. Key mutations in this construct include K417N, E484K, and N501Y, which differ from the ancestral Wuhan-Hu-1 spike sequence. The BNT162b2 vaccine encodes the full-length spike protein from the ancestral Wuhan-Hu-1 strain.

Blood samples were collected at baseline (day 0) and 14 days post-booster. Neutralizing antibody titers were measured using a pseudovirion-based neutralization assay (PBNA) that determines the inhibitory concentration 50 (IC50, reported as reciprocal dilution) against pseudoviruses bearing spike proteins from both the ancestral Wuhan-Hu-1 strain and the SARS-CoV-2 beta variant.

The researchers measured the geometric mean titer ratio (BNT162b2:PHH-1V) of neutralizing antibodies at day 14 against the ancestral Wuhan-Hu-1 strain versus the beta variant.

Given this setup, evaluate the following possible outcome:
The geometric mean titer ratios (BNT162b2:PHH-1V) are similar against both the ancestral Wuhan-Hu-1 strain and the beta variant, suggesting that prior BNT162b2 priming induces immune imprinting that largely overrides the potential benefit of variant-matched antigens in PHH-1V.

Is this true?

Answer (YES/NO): NO